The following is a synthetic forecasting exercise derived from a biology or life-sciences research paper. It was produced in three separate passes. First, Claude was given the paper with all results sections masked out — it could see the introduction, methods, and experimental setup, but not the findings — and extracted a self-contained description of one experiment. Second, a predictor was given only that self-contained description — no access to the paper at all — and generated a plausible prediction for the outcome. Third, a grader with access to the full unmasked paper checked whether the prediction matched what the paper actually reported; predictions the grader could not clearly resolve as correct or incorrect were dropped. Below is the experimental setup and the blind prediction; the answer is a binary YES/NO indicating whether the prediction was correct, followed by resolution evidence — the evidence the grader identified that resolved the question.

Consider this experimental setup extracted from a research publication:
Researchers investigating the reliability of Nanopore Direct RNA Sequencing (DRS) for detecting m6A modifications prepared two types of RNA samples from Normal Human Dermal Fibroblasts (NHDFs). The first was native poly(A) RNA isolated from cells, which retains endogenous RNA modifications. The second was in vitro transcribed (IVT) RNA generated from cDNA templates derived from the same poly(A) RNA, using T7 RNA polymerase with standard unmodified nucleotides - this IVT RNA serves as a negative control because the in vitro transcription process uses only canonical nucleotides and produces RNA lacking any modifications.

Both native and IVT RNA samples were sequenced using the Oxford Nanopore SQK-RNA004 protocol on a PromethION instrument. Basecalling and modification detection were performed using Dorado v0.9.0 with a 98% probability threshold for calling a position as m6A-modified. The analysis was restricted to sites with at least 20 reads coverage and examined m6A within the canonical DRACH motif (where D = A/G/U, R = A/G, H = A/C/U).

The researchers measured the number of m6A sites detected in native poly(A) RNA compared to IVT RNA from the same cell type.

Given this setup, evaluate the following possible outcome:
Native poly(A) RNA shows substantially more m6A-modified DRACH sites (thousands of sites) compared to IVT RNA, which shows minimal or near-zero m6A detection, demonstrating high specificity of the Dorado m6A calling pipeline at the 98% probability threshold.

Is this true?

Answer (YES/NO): YES